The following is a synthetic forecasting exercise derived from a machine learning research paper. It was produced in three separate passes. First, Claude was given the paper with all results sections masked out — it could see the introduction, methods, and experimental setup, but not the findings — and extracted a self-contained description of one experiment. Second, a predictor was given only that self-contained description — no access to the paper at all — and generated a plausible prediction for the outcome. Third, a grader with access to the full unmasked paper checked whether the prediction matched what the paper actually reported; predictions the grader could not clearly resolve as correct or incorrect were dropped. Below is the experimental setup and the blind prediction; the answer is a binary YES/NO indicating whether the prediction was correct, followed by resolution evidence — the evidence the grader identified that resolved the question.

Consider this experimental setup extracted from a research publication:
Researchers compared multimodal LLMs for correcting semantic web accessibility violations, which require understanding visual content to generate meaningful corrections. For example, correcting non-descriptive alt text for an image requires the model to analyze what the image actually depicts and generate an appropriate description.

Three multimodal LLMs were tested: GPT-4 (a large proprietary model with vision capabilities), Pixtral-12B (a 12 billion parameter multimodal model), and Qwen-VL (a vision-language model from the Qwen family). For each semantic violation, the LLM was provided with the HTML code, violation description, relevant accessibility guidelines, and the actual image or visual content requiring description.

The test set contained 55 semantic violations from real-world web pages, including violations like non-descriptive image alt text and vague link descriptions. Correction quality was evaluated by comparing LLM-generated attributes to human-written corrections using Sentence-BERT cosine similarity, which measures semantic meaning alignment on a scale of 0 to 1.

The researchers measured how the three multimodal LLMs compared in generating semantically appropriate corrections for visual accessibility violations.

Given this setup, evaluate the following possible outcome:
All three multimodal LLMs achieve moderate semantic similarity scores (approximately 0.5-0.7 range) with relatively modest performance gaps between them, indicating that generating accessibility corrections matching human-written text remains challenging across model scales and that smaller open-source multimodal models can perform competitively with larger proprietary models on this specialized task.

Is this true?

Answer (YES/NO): NO